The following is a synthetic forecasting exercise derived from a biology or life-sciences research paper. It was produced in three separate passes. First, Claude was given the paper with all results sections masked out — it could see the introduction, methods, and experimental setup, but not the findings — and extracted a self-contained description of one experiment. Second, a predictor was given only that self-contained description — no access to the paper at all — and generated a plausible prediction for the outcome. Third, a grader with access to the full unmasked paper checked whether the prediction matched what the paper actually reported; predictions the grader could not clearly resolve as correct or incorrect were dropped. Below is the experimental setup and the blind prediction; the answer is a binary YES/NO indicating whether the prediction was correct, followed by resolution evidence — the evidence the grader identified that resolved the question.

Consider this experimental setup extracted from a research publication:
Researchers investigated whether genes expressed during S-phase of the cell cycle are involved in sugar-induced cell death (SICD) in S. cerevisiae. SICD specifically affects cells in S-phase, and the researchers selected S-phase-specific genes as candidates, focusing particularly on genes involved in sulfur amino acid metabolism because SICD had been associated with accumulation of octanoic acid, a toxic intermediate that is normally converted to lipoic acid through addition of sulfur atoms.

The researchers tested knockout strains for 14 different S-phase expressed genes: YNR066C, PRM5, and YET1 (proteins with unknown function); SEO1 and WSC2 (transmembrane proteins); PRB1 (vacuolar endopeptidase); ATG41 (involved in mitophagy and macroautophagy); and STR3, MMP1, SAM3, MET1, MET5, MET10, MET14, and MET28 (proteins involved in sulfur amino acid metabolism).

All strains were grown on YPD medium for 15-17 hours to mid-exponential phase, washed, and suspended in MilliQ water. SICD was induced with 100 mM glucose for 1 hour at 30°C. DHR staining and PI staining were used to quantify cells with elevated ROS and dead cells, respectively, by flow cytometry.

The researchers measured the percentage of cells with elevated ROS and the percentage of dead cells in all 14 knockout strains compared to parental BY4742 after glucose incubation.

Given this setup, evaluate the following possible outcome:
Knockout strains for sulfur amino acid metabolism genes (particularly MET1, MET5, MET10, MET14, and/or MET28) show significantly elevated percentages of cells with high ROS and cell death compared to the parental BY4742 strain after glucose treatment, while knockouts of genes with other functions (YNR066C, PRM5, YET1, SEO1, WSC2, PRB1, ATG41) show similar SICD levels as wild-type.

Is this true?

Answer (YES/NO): NO